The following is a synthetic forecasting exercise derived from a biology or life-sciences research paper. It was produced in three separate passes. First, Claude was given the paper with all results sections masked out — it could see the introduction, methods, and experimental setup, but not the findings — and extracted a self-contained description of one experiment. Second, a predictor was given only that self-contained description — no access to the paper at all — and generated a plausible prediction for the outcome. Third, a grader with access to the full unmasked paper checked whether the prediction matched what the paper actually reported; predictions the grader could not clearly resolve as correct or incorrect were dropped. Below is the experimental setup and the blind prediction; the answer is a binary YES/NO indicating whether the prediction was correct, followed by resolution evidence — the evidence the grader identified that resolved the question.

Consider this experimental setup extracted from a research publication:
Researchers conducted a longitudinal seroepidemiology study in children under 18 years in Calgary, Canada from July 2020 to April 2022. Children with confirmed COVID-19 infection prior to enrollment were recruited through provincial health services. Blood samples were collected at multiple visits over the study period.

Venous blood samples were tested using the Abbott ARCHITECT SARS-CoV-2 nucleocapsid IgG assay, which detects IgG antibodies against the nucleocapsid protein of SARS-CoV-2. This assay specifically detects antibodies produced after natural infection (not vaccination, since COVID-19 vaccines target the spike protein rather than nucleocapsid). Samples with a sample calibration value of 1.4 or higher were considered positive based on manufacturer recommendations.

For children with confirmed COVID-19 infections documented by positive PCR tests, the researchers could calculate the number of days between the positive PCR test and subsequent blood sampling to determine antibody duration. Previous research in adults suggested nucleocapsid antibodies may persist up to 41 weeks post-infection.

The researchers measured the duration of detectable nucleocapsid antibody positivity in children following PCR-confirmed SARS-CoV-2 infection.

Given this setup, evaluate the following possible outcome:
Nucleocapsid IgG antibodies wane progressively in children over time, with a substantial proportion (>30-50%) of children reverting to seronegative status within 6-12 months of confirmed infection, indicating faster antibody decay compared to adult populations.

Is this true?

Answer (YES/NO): NO